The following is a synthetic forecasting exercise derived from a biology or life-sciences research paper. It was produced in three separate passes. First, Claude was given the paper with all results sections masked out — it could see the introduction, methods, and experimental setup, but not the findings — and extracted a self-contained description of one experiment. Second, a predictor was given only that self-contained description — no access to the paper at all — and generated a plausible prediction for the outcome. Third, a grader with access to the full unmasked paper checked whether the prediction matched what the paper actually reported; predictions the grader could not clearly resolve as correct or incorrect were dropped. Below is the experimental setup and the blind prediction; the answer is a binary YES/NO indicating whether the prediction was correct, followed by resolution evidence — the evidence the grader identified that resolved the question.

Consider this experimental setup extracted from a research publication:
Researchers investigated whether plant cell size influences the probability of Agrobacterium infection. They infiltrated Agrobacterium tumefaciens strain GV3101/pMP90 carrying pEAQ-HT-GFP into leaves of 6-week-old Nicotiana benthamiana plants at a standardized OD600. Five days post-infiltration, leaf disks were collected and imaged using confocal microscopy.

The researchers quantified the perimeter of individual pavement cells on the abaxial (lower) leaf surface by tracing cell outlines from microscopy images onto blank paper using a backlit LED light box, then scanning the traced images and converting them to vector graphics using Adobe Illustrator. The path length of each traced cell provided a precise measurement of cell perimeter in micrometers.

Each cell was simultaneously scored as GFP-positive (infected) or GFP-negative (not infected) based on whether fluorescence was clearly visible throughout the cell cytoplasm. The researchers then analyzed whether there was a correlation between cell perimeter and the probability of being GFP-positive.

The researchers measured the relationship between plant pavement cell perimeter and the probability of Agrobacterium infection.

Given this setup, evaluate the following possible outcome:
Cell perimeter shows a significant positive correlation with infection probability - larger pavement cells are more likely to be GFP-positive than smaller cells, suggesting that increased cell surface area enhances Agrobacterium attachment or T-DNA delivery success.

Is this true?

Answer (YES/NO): YES